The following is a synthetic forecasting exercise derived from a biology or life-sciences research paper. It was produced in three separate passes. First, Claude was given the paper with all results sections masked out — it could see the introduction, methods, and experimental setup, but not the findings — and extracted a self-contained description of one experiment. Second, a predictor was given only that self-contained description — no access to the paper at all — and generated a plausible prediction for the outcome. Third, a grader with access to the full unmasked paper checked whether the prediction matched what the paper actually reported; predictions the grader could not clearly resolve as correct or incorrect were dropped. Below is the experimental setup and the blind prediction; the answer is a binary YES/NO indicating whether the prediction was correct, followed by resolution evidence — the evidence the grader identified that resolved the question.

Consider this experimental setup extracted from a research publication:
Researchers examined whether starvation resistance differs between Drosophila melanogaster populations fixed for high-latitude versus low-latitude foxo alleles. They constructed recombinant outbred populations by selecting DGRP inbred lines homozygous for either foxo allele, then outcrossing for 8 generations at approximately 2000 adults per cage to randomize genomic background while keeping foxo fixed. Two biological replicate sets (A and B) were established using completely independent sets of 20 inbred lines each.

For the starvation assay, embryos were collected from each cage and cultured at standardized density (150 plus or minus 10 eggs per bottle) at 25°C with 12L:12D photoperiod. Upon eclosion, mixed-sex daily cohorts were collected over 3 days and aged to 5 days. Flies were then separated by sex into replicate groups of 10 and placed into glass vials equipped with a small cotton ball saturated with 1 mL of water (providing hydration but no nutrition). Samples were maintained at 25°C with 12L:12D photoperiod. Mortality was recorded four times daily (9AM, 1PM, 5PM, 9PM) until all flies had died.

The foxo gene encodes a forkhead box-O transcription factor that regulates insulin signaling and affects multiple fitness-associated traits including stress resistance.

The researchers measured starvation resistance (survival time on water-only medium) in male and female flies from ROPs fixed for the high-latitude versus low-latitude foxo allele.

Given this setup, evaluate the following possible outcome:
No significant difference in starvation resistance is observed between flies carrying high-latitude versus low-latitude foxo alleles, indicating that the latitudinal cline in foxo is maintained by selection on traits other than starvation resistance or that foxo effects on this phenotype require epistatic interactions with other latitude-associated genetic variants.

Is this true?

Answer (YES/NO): NO